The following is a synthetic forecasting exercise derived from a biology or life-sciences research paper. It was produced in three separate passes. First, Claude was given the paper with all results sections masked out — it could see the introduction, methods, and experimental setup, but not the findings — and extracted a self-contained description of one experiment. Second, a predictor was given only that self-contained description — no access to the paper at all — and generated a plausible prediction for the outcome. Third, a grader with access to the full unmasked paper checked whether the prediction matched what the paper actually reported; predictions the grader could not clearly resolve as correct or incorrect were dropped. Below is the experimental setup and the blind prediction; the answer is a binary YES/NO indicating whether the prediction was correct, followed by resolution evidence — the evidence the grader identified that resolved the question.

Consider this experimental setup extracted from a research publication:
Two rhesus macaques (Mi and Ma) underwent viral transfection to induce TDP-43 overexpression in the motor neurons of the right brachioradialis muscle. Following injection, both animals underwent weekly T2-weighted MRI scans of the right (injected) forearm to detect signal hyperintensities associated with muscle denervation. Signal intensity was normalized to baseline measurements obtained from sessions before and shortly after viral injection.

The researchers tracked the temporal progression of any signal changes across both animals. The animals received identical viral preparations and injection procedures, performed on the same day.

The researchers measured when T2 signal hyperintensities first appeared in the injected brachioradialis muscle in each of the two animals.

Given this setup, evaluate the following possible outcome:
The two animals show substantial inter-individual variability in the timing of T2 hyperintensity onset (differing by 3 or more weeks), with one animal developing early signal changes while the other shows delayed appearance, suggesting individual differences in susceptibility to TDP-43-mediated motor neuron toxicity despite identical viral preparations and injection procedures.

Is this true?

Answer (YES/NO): YES